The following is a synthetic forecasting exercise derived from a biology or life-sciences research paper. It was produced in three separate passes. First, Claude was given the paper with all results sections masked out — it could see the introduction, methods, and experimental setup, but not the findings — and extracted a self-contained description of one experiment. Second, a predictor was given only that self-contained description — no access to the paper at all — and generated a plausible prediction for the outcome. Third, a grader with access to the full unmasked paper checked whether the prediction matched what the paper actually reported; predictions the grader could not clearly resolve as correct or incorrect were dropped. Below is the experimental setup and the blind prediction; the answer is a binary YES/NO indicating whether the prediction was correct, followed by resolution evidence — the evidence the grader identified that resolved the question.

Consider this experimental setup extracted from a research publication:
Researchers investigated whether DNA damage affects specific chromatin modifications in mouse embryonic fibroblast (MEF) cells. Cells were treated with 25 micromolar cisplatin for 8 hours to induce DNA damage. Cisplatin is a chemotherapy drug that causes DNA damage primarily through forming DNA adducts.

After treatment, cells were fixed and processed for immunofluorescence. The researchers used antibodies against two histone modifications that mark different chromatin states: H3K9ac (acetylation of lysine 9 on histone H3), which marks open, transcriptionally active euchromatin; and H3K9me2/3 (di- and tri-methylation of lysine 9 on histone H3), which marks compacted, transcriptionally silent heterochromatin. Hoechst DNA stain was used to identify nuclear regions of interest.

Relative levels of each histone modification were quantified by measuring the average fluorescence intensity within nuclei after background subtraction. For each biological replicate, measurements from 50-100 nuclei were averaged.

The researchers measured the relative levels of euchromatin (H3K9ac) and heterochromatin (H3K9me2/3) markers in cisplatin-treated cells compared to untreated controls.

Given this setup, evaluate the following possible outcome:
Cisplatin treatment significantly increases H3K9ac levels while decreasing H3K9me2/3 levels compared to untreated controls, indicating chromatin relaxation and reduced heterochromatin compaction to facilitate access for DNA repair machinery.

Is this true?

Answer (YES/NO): NO